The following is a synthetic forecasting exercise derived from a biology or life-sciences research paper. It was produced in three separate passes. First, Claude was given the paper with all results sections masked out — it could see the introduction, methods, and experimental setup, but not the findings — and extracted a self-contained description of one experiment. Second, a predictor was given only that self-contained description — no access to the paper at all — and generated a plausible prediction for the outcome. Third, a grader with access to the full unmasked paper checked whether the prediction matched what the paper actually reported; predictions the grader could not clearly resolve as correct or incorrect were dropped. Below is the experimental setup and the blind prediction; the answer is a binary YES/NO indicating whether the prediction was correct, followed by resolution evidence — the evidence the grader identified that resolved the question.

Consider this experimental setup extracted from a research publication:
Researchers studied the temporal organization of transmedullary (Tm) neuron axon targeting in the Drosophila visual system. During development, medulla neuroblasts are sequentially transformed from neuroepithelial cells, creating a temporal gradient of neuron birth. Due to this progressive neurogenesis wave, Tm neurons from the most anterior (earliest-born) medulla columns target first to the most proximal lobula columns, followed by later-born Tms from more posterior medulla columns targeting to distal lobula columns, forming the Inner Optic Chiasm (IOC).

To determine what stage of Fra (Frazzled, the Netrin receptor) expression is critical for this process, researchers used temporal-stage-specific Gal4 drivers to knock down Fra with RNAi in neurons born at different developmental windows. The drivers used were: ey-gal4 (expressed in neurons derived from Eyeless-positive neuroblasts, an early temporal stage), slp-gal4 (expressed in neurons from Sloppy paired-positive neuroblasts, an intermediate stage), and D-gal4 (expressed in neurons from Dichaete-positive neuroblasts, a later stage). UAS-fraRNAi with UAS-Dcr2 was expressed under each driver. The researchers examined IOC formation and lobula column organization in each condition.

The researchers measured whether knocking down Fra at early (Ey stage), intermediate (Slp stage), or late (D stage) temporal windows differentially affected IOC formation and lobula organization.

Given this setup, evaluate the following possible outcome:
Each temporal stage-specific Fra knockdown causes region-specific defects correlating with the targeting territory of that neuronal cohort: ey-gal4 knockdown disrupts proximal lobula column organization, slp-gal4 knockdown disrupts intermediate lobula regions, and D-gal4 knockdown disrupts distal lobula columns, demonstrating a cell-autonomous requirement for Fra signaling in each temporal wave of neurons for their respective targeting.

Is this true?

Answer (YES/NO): NO